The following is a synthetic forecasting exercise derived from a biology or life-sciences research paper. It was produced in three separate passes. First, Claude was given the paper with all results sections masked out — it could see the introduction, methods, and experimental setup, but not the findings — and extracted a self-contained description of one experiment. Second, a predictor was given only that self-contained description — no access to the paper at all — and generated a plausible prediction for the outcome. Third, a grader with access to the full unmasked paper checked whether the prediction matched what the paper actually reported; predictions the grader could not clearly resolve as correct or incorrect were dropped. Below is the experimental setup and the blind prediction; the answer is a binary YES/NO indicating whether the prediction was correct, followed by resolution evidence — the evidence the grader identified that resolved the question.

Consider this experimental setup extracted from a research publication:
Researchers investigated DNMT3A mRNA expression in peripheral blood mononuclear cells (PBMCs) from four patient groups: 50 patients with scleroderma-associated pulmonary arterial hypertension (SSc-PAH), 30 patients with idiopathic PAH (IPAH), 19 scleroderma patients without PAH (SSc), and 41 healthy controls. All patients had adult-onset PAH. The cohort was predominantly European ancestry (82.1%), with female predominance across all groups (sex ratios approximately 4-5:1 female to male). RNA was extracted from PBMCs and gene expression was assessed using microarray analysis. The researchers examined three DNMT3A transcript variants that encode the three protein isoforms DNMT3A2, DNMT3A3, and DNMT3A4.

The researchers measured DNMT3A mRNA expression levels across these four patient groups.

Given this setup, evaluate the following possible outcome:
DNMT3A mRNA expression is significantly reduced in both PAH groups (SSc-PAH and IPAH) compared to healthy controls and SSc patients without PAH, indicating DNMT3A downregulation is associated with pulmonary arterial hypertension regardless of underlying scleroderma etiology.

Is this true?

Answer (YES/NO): YES